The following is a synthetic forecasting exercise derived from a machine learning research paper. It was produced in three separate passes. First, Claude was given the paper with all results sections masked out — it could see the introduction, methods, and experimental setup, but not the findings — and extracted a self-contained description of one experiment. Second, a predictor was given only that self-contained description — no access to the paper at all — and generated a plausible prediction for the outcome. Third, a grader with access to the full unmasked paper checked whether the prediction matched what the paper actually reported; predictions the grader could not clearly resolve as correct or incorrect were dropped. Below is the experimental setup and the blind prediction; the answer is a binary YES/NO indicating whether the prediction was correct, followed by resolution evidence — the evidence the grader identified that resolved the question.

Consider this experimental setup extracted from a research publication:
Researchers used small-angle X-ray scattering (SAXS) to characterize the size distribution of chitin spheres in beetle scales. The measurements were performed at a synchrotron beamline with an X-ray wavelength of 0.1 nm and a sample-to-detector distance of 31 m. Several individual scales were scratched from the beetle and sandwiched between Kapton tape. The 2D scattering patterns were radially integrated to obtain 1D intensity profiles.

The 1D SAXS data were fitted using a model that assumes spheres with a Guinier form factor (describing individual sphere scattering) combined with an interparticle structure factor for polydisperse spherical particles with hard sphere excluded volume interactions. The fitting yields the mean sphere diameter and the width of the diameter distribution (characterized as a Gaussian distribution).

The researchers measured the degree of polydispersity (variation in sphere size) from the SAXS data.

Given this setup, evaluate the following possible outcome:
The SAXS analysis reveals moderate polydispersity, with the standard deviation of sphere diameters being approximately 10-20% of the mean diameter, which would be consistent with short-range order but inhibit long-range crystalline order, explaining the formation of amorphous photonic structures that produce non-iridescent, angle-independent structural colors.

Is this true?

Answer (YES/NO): NO